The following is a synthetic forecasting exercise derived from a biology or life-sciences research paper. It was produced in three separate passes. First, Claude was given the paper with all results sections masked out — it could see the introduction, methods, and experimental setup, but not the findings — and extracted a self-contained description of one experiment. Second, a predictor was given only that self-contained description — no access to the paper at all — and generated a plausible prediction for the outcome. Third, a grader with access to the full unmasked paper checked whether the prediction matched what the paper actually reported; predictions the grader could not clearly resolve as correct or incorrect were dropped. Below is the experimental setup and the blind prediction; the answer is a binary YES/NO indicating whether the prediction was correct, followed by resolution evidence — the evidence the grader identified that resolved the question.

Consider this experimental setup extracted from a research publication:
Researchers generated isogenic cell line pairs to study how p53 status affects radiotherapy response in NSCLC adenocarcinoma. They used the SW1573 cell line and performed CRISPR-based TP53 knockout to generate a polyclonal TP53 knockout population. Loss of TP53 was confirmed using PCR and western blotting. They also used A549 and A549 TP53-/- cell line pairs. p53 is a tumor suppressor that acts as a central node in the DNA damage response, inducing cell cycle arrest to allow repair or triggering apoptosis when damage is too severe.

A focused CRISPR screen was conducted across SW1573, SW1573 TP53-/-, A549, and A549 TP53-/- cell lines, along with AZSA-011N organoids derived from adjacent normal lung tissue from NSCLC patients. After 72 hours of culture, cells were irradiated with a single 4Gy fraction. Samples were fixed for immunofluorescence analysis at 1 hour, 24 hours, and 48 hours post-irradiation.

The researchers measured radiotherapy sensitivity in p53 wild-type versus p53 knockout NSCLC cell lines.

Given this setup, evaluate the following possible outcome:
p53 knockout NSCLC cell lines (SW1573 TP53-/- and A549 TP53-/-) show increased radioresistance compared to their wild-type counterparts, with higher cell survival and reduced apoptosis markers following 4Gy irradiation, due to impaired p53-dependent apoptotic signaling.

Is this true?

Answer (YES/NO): YES